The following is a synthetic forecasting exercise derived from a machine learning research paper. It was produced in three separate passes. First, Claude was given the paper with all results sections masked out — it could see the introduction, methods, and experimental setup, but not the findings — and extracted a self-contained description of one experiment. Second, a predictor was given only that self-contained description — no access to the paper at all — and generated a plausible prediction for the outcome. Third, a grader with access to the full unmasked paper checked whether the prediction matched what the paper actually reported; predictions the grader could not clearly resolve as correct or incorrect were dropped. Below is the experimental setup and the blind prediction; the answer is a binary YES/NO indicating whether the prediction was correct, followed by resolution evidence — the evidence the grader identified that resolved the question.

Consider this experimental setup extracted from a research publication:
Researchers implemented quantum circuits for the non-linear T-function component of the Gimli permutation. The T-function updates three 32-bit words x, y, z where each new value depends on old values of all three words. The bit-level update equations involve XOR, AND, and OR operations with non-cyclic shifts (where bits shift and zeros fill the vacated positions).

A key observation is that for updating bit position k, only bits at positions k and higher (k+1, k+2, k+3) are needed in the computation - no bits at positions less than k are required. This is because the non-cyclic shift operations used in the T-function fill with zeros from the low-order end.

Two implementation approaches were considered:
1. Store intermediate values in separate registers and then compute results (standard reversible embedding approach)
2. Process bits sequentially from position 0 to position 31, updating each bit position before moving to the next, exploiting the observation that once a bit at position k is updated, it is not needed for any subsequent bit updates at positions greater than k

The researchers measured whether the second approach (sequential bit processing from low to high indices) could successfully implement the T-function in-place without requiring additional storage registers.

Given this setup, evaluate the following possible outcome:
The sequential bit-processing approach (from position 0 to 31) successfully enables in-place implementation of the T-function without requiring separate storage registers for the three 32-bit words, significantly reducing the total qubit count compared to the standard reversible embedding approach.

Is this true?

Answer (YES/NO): YES